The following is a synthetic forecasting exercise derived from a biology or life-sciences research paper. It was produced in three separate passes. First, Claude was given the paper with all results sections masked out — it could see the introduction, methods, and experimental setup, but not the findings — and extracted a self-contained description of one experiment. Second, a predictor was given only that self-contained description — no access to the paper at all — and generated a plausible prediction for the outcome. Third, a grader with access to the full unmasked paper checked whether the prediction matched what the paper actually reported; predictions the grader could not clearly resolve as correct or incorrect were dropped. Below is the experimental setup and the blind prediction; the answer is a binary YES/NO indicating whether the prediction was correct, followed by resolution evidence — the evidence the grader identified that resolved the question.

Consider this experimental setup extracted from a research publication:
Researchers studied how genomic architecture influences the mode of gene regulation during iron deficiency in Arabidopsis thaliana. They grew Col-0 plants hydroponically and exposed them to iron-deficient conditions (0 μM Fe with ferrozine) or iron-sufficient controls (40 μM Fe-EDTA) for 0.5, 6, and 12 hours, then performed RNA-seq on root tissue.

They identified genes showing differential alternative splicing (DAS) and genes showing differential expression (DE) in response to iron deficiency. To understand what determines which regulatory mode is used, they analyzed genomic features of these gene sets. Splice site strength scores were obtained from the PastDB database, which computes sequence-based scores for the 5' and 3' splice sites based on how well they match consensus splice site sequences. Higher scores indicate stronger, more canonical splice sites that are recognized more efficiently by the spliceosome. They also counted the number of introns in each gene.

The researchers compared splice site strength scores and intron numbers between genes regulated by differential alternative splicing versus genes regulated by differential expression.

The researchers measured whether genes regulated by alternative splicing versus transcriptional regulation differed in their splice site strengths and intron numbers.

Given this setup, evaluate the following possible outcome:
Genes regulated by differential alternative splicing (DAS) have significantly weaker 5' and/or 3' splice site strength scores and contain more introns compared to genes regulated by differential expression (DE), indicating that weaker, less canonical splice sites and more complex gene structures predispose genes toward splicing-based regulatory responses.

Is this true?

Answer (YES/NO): YES